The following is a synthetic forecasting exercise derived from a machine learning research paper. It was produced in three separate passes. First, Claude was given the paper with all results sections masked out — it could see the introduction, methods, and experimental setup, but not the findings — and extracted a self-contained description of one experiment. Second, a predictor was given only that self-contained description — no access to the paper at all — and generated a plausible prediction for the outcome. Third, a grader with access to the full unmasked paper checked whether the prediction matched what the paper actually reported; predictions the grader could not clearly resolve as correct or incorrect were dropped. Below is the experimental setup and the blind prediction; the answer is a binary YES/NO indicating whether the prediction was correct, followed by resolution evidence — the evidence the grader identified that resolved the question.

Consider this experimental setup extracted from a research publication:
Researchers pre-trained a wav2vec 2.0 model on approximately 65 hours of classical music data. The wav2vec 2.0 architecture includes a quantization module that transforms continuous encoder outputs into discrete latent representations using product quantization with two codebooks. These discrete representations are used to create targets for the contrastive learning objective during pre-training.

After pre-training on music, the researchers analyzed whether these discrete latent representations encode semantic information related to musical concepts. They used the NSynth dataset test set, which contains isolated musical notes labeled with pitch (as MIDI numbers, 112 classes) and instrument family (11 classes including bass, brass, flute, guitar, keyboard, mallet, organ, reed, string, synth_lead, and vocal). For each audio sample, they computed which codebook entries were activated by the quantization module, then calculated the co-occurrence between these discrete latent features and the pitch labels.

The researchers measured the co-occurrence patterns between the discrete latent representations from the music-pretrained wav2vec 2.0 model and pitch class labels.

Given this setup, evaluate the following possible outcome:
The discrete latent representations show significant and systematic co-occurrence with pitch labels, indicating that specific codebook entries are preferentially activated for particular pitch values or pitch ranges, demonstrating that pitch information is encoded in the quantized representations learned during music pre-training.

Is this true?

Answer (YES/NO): YES